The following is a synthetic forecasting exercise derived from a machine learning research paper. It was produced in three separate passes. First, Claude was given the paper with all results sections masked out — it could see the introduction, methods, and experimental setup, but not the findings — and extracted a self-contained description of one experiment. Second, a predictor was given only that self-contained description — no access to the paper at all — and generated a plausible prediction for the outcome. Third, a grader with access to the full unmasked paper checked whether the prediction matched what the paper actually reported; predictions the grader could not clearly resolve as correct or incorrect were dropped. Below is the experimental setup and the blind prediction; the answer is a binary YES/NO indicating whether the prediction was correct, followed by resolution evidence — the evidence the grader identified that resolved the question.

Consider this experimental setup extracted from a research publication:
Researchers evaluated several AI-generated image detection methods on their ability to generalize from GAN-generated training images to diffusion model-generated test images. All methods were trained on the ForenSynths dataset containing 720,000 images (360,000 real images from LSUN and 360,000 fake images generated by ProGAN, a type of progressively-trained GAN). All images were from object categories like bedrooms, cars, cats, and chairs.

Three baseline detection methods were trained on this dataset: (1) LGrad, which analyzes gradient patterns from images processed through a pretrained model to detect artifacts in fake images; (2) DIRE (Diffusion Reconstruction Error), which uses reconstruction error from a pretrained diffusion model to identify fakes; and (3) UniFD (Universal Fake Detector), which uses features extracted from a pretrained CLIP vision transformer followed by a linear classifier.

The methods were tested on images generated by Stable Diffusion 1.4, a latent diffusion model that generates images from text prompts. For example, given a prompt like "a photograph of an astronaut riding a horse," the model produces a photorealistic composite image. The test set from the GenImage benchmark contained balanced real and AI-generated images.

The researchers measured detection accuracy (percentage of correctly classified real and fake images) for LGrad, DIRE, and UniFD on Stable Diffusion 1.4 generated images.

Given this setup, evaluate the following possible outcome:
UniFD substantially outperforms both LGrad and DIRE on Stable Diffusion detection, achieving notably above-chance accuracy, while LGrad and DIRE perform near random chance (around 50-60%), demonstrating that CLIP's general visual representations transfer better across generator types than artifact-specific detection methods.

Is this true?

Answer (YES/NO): NO